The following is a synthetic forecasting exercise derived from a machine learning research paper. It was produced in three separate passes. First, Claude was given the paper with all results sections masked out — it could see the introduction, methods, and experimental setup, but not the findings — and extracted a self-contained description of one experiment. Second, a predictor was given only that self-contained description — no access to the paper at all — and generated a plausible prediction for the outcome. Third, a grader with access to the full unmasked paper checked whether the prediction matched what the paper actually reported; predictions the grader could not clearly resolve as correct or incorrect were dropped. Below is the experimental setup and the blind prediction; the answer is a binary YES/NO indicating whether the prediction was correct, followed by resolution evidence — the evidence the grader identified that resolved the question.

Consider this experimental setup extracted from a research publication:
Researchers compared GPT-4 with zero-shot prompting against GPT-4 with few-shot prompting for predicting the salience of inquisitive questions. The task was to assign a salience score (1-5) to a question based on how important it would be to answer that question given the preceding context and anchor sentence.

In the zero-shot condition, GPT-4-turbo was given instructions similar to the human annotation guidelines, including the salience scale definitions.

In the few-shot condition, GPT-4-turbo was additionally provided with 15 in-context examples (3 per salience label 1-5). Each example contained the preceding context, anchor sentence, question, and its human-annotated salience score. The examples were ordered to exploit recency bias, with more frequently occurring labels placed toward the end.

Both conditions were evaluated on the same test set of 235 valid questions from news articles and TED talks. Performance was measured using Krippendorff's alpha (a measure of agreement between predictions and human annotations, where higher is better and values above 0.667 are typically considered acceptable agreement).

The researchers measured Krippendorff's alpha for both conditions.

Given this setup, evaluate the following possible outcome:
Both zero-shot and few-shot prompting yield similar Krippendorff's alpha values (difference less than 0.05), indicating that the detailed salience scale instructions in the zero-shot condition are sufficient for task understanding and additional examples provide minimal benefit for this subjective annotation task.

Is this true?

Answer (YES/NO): NO